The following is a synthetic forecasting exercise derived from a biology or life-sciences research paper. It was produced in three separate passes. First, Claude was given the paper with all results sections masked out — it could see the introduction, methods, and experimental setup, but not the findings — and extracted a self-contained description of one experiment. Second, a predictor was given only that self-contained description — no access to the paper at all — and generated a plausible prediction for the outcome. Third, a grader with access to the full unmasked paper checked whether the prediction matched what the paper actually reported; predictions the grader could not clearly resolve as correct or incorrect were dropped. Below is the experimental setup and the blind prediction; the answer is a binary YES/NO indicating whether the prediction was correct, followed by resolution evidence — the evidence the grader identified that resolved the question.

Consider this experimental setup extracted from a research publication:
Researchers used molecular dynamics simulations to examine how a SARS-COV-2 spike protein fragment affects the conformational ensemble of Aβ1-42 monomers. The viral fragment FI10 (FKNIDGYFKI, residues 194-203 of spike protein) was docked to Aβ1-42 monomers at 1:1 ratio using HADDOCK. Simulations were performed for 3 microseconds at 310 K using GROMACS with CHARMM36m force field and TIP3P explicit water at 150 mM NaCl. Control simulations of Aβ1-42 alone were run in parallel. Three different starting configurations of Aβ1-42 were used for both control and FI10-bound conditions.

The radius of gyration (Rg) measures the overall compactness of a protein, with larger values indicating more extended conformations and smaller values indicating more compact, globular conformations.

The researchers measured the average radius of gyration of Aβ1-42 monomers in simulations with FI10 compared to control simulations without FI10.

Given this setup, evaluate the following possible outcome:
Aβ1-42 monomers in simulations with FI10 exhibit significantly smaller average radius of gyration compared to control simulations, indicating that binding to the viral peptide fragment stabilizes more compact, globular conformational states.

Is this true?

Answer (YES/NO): NO